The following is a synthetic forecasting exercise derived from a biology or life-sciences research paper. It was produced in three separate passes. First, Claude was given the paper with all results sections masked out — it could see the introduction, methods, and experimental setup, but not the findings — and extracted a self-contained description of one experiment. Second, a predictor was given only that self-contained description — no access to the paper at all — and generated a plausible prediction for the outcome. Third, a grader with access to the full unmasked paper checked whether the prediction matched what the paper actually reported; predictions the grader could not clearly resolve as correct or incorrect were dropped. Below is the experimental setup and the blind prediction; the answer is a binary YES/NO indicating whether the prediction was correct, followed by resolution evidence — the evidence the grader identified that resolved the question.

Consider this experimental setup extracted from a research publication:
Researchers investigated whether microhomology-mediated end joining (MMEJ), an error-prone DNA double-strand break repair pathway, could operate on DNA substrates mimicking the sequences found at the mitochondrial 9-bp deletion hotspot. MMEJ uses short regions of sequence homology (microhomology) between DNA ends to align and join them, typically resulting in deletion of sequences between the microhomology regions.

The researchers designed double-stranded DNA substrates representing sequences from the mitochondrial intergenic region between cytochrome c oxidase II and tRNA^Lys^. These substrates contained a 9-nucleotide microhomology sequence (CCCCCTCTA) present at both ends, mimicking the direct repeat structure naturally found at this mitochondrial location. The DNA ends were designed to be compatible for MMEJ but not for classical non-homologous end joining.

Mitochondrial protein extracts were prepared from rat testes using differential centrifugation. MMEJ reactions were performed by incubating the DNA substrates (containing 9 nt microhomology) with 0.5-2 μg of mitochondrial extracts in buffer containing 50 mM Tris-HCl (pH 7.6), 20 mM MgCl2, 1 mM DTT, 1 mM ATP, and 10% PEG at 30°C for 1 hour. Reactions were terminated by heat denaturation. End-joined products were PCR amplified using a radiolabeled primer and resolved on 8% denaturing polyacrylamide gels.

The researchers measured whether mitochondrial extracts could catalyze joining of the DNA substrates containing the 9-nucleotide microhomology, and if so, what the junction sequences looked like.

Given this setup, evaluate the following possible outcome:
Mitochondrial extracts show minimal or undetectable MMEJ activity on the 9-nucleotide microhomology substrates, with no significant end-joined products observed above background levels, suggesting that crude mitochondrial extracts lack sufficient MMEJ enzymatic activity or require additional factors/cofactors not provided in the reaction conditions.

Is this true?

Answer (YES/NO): NO